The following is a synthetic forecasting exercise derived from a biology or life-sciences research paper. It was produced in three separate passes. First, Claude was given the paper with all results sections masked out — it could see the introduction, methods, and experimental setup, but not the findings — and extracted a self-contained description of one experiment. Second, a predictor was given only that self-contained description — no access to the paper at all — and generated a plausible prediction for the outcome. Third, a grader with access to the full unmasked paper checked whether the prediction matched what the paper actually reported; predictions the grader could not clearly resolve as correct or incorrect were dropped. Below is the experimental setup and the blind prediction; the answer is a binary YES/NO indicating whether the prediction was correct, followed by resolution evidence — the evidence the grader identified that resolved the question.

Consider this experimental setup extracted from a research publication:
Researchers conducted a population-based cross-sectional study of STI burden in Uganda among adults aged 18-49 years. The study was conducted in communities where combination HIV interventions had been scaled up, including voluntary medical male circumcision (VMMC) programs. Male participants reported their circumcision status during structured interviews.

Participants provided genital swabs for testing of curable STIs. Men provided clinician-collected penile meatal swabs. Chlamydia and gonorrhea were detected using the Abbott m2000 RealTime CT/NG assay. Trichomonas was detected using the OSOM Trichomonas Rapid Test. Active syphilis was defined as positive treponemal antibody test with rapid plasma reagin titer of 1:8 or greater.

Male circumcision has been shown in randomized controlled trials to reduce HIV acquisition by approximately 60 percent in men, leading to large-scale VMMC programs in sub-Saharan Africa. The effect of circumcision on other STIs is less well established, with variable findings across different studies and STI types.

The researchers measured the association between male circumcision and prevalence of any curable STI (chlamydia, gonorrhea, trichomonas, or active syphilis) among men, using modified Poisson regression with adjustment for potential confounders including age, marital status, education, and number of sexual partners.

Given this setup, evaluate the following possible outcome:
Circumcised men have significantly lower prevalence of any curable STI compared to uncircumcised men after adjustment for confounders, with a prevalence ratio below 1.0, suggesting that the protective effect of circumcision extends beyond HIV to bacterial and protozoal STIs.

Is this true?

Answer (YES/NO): NO